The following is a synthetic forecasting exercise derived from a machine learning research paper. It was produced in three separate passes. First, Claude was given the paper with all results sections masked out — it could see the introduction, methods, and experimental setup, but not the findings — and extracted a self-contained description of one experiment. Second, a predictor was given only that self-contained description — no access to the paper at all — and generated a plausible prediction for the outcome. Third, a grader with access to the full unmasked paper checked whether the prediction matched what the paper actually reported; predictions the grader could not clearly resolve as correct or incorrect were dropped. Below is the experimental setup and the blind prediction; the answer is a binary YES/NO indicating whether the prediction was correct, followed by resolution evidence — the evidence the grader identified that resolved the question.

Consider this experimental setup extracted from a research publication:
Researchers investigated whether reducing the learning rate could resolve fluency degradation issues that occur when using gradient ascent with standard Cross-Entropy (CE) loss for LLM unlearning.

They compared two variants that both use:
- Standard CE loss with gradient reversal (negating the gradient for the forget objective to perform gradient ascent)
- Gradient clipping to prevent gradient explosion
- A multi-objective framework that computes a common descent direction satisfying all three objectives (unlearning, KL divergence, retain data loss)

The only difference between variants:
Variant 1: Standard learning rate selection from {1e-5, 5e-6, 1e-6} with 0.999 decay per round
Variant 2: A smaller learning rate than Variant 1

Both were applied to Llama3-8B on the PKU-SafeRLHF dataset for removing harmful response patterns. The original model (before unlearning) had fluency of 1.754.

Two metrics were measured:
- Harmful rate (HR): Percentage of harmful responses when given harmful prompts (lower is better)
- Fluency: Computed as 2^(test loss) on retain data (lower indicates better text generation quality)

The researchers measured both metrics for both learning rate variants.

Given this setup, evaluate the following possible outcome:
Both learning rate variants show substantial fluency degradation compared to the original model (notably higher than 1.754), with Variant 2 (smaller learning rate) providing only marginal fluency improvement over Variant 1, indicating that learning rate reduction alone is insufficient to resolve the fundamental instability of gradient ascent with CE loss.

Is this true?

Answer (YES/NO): NO